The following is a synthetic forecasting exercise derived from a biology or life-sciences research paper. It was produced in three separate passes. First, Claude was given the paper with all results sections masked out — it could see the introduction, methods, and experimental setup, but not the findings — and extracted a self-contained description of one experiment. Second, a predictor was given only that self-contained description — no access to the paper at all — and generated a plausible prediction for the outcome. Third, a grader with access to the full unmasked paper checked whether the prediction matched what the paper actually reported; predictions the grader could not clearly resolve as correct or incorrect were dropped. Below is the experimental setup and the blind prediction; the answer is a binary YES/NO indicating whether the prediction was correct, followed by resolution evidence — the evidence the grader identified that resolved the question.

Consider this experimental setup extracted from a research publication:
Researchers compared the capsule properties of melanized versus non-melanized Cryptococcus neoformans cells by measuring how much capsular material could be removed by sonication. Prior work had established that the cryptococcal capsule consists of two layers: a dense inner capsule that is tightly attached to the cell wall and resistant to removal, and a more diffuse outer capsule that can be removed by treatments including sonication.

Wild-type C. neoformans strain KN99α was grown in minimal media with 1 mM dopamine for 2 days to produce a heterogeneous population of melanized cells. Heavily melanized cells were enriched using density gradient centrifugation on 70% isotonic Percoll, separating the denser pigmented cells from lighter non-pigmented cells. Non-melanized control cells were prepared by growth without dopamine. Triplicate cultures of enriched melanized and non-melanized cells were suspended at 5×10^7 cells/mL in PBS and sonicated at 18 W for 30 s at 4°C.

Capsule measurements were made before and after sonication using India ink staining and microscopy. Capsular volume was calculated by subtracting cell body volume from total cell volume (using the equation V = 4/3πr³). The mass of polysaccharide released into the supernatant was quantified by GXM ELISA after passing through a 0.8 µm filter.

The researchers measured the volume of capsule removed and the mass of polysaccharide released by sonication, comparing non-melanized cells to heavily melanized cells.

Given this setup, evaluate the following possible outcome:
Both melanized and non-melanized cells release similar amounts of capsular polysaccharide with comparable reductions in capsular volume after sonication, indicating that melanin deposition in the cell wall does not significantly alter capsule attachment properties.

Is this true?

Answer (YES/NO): NO